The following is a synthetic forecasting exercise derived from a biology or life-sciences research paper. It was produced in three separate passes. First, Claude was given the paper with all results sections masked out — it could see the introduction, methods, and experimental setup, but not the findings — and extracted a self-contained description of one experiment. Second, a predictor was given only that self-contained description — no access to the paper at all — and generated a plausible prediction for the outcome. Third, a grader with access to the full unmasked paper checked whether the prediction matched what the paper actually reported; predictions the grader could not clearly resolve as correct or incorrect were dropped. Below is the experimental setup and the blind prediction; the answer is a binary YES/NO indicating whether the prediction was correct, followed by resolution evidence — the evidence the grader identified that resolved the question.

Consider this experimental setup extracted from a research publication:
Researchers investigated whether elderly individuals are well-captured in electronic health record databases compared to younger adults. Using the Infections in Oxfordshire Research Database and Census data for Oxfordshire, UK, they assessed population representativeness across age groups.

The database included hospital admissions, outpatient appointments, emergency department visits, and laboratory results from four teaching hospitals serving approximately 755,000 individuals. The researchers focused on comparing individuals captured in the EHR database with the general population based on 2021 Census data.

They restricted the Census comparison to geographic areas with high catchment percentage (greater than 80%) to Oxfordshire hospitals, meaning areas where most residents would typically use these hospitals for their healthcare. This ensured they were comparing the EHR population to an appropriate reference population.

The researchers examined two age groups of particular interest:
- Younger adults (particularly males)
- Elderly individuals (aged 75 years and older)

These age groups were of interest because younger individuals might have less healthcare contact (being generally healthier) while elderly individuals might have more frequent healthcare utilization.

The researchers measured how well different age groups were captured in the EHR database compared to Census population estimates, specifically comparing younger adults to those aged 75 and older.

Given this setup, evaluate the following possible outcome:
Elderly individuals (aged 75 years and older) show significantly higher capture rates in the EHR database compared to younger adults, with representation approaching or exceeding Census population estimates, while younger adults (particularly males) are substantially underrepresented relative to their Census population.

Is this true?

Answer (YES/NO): YES